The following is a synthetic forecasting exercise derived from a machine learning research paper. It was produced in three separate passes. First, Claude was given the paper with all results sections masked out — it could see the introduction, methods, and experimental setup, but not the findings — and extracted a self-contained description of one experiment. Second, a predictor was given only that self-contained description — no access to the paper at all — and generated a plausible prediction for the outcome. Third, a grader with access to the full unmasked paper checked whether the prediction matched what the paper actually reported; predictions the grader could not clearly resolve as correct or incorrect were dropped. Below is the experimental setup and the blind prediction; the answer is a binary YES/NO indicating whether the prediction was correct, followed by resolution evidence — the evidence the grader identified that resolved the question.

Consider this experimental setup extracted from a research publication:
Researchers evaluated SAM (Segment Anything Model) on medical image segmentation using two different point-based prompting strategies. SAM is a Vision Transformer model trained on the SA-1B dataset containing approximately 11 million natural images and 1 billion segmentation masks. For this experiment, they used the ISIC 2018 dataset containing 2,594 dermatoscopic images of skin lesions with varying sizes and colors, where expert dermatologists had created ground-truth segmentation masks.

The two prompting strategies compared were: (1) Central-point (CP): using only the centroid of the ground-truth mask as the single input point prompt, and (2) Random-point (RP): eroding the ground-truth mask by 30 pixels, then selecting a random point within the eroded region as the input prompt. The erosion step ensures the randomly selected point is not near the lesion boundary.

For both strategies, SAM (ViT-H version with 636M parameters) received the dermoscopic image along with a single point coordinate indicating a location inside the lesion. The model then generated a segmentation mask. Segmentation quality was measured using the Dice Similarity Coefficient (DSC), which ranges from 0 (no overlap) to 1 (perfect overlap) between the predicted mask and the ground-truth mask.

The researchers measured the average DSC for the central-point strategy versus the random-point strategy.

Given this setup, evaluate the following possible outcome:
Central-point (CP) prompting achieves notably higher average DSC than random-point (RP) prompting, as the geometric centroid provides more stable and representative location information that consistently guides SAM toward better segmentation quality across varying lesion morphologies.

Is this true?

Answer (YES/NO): NO